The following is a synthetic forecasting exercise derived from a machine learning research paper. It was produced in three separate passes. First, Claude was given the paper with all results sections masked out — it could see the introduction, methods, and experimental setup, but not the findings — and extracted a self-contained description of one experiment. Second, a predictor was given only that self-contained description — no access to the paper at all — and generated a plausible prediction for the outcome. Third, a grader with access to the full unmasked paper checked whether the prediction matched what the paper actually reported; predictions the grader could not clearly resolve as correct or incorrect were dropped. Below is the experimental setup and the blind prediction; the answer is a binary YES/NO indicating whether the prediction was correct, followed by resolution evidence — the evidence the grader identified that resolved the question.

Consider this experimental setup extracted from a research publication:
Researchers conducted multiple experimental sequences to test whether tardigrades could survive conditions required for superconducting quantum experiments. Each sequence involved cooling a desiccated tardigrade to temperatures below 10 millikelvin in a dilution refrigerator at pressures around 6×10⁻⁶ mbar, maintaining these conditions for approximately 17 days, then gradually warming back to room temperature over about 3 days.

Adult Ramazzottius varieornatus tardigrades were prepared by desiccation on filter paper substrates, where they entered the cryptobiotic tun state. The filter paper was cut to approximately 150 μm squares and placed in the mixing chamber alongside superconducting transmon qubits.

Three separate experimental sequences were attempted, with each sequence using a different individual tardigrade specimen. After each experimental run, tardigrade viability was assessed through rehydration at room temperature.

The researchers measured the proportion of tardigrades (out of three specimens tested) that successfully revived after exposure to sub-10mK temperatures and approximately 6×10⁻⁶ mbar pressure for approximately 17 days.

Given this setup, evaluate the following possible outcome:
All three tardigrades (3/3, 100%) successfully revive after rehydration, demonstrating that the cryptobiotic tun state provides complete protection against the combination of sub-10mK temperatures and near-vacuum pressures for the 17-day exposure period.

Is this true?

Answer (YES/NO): NO